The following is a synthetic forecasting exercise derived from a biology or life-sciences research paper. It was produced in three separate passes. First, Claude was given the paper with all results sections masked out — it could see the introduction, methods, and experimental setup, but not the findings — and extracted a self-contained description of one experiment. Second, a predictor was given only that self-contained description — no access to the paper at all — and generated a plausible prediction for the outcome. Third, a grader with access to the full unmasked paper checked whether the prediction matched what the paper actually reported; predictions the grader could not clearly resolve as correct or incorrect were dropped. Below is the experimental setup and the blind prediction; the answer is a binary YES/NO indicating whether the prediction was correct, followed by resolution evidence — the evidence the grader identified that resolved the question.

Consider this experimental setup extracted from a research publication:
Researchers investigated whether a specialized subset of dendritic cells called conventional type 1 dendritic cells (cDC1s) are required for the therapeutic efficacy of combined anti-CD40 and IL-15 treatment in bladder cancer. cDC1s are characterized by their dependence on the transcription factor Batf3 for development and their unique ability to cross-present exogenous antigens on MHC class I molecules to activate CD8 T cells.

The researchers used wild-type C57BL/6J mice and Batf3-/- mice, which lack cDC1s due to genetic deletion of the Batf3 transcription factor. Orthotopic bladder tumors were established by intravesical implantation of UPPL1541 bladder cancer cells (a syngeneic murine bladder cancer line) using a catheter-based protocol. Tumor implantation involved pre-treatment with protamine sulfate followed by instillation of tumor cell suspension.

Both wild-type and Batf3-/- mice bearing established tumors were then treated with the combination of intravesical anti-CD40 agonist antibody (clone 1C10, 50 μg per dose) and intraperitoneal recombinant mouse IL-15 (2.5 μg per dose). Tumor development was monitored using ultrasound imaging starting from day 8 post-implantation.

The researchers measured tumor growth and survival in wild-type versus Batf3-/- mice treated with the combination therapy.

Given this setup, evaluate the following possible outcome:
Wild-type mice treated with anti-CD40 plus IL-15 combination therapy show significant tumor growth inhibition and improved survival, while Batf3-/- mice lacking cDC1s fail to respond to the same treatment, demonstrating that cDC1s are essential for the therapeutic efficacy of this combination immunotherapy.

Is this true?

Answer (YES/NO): YES